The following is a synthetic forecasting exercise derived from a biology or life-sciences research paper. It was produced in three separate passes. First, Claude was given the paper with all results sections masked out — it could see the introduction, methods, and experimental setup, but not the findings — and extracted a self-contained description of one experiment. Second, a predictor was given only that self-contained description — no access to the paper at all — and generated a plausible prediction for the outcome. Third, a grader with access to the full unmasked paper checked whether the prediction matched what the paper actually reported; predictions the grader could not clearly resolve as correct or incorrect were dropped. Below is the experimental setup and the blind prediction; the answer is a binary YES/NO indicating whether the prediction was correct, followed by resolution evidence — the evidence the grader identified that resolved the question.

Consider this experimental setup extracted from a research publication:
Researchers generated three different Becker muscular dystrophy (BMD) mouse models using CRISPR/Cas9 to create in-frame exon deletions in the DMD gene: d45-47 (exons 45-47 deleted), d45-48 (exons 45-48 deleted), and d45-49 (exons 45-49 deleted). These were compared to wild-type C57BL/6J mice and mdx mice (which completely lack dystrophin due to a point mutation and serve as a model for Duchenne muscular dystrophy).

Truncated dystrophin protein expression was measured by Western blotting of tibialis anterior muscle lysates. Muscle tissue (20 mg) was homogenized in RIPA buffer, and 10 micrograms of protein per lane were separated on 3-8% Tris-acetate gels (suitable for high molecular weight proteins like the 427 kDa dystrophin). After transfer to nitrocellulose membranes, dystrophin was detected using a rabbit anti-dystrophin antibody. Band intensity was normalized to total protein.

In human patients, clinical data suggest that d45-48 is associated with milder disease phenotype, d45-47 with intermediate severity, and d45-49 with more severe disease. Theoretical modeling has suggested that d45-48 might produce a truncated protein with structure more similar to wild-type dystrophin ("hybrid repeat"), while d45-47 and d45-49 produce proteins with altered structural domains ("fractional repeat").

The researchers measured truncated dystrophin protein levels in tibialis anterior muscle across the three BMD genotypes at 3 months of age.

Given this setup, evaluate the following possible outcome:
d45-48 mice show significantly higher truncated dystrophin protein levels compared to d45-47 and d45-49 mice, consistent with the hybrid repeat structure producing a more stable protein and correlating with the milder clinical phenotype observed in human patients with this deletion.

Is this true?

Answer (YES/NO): NO